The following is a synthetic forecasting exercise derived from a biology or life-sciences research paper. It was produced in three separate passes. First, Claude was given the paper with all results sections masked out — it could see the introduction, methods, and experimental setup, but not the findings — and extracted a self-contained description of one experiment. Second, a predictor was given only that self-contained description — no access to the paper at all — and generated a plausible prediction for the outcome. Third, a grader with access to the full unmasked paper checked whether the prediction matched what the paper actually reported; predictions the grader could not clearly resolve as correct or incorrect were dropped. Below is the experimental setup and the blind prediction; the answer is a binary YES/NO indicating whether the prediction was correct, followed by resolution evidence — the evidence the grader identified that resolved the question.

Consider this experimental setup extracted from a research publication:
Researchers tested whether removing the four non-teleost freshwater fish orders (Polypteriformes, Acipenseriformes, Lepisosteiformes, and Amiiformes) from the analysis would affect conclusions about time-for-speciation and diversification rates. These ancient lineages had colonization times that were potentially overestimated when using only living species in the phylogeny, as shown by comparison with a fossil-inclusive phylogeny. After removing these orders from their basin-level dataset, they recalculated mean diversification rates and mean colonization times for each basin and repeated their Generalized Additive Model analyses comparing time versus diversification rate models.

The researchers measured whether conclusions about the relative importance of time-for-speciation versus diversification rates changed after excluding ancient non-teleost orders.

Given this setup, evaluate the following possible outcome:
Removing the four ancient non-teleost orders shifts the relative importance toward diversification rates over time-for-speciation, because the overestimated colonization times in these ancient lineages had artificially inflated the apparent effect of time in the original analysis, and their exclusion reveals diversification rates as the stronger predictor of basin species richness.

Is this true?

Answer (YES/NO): NO